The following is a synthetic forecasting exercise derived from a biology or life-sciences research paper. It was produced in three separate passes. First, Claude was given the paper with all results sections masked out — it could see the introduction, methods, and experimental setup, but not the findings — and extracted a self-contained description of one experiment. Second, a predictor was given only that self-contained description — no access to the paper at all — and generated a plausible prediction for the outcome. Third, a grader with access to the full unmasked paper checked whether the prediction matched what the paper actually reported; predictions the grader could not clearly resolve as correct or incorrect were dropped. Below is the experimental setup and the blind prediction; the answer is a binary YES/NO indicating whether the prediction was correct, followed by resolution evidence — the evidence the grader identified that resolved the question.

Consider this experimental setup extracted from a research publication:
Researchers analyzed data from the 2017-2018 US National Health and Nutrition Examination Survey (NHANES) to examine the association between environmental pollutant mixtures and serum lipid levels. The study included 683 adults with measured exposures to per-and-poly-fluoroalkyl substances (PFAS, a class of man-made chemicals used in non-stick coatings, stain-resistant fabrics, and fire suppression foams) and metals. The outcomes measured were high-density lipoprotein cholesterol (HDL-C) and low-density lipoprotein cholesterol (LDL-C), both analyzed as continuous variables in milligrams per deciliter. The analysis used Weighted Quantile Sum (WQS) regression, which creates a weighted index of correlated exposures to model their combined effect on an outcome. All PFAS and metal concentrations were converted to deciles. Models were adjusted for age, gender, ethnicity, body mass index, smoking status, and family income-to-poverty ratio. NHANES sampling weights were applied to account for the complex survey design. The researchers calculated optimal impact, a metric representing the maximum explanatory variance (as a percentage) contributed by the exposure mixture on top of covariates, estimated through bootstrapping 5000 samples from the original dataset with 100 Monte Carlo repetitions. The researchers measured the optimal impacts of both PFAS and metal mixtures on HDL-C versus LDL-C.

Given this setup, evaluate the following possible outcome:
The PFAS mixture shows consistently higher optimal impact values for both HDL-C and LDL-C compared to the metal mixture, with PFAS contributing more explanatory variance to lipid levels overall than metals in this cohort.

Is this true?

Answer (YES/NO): YES